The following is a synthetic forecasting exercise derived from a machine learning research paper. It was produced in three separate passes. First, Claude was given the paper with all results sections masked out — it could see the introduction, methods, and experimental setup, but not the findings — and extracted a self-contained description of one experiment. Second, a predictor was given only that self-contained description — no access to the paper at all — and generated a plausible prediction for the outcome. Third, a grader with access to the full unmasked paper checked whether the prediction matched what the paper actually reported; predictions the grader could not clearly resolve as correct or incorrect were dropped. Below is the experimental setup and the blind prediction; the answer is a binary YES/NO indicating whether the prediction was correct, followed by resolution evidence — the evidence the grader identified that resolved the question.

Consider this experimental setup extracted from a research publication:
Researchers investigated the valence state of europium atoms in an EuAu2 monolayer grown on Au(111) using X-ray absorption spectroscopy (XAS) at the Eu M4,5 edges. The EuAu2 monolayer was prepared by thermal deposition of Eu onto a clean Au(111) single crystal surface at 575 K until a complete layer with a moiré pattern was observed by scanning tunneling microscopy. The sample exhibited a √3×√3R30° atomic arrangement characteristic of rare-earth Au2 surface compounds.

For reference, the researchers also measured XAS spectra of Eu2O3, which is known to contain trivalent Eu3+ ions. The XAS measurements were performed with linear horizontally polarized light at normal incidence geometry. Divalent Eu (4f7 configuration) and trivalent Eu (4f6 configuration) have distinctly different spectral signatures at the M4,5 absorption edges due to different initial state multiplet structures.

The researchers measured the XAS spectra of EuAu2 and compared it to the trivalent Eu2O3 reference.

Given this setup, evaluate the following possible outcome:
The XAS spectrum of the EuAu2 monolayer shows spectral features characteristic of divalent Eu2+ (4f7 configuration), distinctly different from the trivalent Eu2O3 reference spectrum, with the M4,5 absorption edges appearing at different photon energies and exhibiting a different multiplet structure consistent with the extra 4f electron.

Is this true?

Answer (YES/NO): YES